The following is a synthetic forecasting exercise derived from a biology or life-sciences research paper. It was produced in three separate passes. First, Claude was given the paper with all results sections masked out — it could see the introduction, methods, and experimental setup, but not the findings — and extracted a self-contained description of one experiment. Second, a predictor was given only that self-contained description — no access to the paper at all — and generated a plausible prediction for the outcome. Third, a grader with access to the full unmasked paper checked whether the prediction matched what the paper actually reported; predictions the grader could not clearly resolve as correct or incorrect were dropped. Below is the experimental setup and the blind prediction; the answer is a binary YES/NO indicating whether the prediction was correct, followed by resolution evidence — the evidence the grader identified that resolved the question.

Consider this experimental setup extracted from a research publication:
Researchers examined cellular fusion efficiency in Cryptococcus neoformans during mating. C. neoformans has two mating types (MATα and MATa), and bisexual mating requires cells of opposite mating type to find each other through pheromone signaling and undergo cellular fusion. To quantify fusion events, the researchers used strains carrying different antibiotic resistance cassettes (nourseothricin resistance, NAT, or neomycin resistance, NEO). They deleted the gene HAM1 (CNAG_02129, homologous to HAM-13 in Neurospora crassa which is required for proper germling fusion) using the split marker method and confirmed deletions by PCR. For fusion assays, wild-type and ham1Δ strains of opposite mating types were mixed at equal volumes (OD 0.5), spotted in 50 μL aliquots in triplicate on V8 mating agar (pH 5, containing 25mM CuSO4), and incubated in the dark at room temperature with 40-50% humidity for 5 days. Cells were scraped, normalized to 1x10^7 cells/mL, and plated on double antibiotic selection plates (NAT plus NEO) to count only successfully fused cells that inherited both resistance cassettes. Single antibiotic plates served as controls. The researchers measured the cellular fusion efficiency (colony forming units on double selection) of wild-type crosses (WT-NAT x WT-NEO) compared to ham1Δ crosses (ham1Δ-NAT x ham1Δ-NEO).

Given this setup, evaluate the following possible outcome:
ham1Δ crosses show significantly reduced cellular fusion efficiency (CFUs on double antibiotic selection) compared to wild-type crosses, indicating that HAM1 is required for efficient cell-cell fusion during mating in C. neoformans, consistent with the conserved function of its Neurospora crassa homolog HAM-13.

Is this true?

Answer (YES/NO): NO